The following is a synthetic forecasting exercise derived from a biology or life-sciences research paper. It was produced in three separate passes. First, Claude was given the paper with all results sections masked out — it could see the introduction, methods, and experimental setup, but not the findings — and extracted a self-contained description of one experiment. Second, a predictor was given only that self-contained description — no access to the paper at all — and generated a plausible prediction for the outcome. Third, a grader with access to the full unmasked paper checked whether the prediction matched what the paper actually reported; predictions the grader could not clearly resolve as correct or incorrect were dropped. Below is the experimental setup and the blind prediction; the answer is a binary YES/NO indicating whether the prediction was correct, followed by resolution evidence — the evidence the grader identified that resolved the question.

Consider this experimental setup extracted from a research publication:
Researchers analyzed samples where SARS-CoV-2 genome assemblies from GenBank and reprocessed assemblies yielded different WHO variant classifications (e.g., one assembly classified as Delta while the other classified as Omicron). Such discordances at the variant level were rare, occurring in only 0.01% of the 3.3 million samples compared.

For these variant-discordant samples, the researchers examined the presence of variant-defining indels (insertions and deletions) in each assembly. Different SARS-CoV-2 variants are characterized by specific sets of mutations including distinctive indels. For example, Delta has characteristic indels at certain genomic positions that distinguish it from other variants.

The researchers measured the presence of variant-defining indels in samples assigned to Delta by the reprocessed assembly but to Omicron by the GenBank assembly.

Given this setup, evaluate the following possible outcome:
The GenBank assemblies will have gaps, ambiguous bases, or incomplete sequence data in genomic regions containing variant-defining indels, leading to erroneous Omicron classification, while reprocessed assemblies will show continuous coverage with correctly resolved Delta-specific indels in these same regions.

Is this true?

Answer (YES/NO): NO